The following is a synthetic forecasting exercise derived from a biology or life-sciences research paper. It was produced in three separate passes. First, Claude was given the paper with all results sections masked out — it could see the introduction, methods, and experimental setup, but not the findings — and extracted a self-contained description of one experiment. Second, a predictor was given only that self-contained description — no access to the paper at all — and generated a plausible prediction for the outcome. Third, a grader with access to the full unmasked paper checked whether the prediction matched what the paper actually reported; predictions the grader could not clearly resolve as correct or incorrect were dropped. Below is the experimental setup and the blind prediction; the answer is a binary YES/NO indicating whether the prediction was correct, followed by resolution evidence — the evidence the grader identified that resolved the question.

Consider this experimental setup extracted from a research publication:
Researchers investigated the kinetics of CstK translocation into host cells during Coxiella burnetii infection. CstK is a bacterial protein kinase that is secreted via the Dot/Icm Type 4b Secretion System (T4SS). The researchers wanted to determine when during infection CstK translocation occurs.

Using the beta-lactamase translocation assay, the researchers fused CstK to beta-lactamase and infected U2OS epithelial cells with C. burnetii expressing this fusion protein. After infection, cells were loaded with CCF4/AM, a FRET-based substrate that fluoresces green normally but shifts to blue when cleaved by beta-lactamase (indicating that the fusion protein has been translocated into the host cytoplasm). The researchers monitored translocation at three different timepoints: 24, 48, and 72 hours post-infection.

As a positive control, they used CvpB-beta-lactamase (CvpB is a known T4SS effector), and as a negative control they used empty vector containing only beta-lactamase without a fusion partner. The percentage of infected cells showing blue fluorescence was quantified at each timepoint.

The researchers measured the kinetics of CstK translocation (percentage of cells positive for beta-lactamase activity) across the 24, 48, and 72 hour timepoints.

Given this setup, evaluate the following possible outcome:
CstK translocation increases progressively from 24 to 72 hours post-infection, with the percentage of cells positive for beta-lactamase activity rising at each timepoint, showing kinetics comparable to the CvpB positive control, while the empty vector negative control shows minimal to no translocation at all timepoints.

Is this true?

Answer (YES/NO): NO